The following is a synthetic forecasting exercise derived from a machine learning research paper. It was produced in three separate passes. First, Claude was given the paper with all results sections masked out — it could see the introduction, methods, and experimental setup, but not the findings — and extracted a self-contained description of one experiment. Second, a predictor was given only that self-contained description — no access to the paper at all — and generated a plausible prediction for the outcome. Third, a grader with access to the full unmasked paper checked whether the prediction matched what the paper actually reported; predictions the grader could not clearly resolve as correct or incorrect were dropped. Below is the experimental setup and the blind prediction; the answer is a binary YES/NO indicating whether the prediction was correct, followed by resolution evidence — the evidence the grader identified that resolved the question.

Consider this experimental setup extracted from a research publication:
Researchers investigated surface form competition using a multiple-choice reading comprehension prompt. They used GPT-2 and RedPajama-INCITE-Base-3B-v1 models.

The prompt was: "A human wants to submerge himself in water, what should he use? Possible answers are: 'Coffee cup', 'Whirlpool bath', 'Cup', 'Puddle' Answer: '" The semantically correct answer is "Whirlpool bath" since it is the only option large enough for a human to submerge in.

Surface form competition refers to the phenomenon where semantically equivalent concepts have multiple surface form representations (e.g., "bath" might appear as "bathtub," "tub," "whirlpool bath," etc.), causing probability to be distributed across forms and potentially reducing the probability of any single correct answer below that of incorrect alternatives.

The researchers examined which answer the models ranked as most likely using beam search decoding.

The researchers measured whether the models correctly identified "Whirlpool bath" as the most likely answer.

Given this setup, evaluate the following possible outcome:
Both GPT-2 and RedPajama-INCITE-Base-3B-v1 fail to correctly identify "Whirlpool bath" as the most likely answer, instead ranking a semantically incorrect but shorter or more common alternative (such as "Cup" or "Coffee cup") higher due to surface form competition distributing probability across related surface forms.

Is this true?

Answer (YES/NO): YES